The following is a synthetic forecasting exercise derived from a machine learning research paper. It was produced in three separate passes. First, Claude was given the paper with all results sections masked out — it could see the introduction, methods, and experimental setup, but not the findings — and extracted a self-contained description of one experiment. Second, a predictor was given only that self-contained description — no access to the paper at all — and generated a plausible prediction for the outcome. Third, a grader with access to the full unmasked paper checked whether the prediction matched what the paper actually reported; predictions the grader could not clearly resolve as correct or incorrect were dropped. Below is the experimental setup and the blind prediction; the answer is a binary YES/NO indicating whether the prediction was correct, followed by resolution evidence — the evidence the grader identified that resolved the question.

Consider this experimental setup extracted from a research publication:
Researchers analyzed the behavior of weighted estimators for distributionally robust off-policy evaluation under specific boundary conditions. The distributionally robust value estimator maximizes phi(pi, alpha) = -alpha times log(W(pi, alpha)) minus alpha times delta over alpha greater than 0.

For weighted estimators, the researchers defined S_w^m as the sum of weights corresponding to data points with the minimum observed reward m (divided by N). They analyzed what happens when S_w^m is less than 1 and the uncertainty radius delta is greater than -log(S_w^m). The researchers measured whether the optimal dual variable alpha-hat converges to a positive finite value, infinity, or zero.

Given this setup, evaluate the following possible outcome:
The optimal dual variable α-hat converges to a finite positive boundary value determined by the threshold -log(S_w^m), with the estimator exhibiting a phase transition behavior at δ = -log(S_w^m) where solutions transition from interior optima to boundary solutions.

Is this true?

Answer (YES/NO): NO